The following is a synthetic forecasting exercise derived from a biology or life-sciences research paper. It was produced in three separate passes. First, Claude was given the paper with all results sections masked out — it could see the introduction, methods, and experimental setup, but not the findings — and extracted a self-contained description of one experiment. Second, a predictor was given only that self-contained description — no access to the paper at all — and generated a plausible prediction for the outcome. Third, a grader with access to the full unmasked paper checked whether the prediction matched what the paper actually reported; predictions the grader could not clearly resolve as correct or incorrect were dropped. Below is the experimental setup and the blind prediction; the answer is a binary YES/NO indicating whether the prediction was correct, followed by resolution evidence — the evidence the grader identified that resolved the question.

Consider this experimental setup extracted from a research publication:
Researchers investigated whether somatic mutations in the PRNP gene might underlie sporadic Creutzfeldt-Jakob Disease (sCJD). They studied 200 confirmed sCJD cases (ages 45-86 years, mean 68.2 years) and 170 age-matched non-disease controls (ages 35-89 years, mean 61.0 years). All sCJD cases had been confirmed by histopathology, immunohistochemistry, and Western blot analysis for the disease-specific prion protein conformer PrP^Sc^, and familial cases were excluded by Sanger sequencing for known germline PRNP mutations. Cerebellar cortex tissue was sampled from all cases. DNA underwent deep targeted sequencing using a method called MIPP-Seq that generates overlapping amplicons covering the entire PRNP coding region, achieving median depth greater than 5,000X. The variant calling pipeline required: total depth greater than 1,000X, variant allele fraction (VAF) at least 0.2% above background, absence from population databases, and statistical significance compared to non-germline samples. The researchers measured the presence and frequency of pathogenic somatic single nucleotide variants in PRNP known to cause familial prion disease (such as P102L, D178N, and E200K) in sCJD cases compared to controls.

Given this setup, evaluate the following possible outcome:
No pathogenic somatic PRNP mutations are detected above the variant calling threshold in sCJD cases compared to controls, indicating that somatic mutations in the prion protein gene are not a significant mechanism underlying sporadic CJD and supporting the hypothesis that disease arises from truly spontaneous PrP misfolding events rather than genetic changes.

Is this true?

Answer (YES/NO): YES